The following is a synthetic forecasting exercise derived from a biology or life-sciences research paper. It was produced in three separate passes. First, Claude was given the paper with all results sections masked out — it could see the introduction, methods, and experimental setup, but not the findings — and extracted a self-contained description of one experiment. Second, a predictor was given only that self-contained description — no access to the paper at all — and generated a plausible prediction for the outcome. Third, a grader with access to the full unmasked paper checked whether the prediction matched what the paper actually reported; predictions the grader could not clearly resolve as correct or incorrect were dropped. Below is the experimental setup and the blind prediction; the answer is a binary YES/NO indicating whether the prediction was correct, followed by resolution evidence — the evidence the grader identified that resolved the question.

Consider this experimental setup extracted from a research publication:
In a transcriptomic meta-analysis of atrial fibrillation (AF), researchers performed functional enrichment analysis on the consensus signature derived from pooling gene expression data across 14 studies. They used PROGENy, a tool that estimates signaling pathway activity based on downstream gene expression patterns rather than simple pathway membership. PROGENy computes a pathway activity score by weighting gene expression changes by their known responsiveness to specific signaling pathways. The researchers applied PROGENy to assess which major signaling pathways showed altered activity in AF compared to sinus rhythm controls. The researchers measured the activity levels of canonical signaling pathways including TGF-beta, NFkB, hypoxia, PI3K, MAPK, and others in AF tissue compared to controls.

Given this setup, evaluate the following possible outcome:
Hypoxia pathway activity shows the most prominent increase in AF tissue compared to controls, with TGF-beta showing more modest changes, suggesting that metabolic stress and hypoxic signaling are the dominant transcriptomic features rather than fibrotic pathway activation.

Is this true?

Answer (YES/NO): NO